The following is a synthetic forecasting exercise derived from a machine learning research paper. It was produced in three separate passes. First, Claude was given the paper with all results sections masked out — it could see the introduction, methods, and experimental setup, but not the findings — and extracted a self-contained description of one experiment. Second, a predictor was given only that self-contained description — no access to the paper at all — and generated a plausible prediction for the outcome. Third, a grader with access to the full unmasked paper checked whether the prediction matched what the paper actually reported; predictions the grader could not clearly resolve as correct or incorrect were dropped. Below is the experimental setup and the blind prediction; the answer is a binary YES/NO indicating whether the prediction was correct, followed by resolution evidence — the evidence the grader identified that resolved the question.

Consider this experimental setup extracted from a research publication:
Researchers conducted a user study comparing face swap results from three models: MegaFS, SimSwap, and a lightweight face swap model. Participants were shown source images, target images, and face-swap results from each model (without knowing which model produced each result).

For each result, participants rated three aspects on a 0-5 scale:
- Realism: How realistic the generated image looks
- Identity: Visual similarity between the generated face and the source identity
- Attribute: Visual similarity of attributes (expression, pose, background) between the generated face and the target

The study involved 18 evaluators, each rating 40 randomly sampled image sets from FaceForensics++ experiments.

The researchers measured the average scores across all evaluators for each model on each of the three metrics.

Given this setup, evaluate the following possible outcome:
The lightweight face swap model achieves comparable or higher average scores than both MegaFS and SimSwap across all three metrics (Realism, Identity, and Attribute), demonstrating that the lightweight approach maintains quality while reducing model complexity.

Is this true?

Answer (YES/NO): NO